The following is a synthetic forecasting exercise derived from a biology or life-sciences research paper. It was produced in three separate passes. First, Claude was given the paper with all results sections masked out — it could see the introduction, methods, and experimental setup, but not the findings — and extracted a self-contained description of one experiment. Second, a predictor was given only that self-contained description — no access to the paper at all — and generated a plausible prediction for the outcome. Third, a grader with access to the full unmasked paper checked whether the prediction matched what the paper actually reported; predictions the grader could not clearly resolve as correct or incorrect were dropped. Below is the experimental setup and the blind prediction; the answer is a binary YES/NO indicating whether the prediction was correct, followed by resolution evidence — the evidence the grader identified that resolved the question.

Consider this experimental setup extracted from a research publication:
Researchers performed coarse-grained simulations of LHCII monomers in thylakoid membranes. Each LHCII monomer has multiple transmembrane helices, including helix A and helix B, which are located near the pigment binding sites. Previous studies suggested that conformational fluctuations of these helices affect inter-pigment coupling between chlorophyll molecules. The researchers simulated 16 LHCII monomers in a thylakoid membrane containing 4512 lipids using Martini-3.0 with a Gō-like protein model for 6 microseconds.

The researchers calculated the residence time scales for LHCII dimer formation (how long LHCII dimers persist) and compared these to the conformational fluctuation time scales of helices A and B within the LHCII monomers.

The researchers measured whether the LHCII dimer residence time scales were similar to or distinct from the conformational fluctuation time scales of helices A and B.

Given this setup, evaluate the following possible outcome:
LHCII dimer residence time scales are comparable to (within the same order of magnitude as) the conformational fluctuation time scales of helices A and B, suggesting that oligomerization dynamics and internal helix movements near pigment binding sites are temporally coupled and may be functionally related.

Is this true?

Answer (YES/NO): YES